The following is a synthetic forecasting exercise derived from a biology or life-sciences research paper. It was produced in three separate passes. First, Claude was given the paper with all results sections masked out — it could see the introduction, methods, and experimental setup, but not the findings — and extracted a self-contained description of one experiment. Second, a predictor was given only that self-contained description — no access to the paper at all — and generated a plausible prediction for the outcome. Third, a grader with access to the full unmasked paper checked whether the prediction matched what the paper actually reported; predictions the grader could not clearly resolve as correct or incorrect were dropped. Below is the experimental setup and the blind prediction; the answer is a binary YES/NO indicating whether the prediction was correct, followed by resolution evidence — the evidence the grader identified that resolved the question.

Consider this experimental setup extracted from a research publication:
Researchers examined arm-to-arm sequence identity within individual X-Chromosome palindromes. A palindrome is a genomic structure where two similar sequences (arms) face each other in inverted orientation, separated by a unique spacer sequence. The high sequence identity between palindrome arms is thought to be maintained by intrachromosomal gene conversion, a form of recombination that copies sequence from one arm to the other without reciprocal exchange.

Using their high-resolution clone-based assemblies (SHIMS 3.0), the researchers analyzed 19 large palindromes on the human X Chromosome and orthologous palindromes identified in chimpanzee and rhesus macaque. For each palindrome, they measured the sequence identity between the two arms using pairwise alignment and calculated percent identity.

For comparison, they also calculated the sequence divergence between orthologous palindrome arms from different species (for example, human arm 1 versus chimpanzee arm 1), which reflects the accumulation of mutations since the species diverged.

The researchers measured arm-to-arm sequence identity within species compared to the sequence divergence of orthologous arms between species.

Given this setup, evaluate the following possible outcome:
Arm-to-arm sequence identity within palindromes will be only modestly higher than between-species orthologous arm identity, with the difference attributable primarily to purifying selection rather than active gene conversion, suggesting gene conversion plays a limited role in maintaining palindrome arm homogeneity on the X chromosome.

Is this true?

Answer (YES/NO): NO